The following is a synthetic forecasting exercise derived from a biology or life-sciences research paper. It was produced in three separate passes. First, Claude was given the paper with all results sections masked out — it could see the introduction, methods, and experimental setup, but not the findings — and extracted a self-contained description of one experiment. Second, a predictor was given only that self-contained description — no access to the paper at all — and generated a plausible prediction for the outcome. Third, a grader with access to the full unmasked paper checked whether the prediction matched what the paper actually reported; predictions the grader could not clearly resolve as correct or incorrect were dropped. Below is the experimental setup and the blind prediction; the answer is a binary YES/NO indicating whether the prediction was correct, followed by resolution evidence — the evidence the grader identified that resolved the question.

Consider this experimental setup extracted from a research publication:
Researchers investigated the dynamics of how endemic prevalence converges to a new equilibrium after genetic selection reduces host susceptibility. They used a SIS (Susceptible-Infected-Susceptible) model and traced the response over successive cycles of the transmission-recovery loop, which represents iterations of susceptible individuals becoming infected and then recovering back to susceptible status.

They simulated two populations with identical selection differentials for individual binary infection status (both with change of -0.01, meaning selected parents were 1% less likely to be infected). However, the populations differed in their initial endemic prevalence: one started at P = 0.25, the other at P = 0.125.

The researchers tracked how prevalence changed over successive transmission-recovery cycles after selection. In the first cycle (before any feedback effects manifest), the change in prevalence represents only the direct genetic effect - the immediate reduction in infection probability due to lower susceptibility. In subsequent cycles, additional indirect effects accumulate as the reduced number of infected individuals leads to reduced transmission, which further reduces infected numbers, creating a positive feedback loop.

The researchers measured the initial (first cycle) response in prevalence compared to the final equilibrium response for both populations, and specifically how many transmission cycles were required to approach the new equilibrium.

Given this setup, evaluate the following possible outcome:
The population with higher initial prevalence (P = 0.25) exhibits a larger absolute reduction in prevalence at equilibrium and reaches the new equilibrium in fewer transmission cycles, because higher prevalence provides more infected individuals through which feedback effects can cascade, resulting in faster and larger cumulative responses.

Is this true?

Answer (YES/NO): NO